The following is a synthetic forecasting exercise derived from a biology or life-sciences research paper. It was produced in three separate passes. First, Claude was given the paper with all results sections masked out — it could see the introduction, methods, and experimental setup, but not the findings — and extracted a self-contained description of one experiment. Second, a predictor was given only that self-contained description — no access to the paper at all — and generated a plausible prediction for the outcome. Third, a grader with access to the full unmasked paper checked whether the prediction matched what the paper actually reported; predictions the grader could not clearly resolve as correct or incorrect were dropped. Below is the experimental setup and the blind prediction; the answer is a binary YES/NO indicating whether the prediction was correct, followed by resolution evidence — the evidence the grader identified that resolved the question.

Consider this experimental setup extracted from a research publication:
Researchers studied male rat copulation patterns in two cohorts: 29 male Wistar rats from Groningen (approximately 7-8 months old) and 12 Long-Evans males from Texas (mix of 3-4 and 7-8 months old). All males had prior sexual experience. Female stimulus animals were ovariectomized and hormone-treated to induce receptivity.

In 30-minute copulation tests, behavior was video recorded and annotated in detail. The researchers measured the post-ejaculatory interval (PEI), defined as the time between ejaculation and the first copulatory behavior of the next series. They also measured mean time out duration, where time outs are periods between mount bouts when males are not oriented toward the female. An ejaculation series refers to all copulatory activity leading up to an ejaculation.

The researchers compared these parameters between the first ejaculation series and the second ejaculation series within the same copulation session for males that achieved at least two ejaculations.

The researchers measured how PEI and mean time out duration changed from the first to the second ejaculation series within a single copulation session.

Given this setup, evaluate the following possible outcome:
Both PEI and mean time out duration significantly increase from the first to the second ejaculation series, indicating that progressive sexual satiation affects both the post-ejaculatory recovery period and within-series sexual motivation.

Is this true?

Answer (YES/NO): YES